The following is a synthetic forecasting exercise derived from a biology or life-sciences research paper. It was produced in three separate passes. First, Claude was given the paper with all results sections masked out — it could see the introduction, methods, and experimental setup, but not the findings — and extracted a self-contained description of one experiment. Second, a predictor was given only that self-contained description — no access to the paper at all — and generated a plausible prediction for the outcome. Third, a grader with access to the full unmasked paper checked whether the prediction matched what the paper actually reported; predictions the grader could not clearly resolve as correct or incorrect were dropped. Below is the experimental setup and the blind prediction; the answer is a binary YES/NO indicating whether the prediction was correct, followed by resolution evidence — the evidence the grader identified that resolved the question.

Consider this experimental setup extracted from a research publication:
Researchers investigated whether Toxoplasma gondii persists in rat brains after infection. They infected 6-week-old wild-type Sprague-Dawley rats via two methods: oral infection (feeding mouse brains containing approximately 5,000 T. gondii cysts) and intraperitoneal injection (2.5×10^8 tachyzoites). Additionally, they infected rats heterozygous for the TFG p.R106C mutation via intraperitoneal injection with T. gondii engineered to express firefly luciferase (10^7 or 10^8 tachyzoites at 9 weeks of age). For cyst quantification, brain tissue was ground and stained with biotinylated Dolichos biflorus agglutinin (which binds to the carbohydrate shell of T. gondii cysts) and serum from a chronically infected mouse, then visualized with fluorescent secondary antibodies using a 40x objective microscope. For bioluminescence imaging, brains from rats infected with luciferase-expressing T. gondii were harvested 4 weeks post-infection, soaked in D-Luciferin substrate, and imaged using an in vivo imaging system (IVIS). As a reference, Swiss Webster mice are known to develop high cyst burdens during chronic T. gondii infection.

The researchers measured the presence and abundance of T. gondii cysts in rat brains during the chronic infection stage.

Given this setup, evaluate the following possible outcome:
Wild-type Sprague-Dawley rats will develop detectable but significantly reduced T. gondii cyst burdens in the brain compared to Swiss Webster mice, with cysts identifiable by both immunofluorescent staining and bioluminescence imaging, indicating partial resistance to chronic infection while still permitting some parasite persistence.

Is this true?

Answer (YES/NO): NO